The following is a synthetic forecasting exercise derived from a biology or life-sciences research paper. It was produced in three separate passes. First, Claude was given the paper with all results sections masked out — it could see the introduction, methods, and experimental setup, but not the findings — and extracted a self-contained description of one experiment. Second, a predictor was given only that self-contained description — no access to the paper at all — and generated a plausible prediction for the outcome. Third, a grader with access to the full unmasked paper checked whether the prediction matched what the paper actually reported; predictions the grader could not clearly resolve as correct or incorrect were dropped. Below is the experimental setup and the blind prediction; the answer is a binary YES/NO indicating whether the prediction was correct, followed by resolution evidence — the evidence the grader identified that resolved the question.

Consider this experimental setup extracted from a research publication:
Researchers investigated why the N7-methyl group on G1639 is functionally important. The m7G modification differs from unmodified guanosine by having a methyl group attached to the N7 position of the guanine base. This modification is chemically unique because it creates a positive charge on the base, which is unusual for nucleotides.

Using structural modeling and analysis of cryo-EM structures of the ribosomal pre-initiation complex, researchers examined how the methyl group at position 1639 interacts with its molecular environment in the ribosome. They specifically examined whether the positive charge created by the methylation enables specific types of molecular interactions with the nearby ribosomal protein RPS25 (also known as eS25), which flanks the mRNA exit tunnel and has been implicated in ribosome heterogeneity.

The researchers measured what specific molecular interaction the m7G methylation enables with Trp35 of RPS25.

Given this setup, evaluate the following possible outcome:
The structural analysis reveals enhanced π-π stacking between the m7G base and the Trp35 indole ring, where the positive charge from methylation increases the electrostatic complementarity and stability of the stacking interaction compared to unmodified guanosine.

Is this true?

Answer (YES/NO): NO